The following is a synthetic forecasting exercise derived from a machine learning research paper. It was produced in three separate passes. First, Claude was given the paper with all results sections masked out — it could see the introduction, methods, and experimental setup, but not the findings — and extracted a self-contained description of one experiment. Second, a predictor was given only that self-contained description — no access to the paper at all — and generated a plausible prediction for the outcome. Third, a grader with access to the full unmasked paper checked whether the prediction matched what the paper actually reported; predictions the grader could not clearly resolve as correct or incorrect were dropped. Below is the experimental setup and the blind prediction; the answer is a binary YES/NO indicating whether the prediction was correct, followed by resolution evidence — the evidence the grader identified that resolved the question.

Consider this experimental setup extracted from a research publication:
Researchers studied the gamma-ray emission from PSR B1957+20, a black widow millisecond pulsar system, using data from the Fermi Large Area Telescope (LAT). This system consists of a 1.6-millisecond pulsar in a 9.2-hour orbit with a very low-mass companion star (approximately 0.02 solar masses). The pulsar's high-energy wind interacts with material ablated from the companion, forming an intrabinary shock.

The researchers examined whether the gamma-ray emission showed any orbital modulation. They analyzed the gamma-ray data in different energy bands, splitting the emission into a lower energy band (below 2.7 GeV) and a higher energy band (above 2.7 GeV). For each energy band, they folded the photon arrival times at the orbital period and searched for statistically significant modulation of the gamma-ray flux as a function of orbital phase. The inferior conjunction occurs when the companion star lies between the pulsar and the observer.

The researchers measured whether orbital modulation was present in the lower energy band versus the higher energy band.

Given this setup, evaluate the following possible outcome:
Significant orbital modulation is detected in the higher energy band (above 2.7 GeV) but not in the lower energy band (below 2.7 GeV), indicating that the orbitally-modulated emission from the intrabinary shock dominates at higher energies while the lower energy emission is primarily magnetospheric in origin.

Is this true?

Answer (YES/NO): YES